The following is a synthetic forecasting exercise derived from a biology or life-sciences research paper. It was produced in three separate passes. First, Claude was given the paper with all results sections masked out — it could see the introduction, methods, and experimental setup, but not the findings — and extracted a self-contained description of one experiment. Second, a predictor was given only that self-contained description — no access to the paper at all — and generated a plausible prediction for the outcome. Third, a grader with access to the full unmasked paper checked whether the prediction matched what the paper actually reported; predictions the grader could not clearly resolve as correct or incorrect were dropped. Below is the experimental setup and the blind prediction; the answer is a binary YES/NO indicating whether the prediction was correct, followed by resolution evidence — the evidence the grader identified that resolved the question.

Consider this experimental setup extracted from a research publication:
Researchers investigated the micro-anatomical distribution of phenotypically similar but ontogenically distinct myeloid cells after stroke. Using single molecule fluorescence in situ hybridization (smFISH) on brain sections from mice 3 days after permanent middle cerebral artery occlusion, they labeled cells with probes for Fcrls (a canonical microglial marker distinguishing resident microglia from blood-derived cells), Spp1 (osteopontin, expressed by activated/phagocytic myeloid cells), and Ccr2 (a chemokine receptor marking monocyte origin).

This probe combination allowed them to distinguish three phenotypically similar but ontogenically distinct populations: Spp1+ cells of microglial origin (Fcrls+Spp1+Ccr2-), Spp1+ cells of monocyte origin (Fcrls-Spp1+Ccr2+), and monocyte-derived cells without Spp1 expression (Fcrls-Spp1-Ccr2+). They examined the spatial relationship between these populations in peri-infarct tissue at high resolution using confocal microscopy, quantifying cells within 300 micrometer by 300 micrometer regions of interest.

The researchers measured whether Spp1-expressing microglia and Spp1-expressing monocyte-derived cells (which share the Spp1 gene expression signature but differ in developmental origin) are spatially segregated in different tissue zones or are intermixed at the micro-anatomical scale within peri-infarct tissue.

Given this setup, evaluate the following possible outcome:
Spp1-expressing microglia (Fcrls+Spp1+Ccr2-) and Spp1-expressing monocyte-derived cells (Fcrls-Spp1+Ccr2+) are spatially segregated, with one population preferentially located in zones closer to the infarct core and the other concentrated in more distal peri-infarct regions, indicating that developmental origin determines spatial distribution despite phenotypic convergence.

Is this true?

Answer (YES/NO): NO